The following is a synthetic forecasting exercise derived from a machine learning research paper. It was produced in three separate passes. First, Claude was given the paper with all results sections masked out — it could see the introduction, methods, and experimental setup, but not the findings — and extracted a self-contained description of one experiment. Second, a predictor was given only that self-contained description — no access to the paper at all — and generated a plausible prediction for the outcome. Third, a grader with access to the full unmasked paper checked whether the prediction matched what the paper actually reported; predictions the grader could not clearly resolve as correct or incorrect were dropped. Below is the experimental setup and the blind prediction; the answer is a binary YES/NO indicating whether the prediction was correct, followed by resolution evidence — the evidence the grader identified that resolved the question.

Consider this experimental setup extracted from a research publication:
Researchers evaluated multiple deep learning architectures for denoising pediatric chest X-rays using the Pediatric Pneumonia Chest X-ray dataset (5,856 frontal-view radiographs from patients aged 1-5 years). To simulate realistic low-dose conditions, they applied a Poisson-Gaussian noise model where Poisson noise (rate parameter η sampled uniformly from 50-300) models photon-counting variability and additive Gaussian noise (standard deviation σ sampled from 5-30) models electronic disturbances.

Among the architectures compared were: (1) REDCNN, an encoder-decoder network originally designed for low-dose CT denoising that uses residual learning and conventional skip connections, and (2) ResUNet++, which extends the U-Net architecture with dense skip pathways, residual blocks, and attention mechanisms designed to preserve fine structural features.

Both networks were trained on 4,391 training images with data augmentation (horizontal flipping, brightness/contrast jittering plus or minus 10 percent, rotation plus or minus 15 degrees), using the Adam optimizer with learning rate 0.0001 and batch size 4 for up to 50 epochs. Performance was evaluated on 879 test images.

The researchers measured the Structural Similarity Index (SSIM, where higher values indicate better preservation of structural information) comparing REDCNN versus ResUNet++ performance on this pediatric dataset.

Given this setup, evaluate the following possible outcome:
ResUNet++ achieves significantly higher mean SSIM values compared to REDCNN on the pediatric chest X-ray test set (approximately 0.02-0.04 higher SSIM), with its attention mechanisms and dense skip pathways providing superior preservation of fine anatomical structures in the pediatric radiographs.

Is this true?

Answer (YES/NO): NO